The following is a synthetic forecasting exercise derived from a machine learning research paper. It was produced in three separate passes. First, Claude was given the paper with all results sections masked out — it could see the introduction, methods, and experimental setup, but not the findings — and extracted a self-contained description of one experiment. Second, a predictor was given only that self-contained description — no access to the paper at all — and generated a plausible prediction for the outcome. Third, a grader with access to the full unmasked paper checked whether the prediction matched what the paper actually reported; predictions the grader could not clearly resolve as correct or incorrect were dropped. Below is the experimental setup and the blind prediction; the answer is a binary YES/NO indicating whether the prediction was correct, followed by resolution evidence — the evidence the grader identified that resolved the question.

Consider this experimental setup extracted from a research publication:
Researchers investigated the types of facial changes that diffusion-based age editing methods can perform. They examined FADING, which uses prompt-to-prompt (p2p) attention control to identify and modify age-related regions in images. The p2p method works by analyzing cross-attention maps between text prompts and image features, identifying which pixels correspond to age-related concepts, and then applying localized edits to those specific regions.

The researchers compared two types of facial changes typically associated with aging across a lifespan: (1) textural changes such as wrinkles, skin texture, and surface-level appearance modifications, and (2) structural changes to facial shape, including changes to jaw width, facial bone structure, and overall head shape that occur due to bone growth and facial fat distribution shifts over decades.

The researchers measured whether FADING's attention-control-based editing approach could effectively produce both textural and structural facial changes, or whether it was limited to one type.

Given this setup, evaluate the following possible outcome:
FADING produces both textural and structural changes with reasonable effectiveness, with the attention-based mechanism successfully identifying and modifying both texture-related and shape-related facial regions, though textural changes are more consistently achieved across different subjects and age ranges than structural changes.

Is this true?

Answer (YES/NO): NO